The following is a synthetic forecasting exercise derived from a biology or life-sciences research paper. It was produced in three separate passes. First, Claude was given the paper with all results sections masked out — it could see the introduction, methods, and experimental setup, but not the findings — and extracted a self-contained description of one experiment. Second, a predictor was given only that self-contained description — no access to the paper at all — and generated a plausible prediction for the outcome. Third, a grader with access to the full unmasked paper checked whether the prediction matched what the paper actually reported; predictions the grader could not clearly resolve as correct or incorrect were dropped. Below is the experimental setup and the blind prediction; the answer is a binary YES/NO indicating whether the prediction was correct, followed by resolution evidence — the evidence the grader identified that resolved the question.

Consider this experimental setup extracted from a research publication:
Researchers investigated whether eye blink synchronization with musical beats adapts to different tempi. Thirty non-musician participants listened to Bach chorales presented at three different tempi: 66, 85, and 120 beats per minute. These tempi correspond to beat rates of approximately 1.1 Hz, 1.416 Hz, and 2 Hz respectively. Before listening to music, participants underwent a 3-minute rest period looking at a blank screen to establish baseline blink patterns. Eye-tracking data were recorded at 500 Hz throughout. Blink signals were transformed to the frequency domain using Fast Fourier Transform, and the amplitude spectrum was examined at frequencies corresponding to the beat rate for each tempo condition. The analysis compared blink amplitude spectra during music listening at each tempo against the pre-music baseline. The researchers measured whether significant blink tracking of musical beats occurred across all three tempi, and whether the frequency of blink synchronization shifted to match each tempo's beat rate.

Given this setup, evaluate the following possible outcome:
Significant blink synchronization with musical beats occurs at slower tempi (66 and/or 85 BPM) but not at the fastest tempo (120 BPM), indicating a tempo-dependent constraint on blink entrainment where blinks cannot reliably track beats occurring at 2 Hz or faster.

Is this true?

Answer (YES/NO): NO